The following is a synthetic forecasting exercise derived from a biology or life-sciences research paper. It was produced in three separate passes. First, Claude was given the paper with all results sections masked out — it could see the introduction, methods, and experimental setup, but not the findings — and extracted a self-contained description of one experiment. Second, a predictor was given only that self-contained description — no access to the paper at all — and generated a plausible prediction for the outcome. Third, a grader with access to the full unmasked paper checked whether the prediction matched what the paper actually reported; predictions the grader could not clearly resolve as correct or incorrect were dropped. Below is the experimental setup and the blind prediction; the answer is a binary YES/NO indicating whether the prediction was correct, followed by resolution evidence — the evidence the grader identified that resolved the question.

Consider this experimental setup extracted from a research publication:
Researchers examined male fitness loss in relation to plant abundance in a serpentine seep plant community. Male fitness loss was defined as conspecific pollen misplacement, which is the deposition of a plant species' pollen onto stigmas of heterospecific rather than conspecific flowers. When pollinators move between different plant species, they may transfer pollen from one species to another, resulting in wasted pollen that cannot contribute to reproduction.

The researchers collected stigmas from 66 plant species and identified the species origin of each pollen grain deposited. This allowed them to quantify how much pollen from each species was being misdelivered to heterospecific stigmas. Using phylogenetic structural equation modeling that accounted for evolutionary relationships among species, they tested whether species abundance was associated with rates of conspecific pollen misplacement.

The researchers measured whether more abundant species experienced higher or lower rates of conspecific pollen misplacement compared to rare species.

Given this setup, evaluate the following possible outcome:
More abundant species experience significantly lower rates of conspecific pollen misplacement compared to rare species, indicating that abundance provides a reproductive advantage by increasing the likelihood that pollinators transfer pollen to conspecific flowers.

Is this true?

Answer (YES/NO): NO